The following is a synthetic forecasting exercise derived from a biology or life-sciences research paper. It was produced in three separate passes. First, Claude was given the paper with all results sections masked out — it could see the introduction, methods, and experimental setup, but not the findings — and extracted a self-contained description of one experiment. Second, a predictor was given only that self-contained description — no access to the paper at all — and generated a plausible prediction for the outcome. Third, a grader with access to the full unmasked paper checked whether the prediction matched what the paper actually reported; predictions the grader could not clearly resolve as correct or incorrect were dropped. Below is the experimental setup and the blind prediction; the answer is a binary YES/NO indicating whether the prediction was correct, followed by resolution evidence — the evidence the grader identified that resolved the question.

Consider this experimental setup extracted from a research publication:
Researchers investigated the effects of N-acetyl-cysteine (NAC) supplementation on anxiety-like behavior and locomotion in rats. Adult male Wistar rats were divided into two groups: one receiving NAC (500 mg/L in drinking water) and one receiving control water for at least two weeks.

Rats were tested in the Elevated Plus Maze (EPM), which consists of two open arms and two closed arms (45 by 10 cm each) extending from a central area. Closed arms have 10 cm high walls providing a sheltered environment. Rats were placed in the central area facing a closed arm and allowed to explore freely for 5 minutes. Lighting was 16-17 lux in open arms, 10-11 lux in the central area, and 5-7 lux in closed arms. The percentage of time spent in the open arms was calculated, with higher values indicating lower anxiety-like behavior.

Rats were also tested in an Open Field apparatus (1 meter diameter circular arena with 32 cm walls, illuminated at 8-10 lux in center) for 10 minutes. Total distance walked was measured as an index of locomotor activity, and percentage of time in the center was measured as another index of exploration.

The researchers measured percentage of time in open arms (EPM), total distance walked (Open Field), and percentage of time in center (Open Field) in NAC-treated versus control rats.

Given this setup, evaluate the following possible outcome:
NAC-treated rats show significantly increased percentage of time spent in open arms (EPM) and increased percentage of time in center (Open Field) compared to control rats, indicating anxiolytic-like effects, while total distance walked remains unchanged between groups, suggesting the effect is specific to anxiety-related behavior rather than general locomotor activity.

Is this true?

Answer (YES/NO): NO